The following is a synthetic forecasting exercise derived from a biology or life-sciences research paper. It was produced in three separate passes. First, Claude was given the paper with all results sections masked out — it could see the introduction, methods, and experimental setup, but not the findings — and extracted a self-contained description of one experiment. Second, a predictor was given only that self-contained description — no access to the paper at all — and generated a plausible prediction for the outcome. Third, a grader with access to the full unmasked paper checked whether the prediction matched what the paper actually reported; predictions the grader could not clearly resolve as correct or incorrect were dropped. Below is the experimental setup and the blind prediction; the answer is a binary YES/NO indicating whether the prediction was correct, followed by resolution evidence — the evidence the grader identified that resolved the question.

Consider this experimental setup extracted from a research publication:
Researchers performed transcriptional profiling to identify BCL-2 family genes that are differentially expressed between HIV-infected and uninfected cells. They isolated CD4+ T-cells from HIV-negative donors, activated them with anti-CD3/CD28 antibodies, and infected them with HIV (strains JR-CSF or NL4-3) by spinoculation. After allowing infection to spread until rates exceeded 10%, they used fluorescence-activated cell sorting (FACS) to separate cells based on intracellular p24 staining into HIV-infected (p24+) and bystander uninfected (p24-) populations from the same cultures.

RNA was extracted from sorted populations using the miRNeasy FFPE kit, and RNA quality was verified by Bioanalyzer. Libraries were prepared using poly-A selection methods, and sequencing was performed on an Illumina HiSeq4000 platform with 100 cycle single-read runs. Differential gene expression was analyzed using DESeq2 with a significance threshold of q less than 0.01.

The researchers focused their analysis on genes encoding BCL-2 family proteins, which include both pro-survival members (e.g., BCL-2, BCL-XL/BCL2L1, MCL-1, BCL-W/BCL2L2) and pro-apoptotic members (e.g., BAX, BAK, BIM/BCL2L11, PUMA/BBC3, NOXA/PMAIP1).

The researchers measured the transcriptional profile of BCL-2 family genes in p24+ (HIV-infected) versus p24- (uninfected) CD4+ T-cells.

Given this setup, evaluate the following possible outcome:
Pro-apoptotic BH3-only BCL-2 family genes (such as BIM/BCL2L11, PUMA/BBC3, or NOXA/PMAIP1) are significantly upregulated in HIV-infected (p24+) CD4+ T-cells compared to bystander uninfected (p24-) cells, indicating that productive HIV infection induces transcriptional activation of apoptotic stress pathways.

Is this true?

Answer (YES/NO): YES